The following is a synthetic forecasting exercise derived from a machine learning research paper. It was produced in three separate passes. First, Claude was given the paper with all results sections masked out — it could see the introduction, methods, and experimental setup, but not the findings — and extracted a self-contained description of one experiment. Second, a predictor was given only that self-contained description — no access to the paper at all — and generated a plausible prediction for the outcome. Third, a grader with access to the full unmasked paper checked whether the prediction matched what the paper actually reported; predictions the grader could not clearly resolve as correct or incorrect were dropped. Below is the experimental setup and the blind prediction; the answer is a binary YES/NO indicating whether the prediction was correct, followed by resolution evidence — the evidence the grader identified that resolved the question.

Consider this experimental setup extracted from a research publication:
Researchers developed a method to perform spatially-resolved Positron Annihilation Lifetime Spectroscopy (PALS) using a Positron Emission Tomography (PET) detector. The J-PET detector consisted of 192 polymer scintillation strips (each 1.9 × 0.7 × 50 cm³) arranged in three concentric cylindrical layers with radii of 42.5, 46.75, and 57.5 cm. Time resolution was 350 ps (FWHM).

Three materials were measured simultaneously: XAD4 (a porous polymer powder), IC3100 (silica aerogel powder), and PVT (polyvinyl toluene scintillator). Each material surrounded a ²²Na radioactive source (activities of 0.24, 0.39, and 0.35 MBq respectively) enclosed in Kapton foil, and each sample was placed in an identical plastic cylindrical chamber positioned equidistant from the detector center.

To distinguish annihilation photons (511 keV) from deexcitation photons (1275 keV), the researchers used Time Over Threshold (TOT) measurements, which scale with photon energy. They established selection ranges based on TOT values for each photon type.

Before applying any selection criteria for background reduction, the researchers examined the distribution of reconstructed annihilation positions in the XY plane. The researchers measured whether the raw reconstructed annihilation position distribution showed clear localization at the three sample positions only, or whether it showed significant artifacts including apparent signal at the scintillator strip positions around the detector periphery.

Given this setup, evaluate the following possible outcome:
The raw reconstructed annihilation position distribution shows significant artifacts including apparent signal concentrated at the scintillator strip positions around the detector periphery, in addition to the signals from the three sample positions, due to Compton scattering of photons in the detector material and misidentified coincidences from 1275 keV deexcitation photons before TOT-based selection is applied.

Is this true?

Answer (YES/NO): YES